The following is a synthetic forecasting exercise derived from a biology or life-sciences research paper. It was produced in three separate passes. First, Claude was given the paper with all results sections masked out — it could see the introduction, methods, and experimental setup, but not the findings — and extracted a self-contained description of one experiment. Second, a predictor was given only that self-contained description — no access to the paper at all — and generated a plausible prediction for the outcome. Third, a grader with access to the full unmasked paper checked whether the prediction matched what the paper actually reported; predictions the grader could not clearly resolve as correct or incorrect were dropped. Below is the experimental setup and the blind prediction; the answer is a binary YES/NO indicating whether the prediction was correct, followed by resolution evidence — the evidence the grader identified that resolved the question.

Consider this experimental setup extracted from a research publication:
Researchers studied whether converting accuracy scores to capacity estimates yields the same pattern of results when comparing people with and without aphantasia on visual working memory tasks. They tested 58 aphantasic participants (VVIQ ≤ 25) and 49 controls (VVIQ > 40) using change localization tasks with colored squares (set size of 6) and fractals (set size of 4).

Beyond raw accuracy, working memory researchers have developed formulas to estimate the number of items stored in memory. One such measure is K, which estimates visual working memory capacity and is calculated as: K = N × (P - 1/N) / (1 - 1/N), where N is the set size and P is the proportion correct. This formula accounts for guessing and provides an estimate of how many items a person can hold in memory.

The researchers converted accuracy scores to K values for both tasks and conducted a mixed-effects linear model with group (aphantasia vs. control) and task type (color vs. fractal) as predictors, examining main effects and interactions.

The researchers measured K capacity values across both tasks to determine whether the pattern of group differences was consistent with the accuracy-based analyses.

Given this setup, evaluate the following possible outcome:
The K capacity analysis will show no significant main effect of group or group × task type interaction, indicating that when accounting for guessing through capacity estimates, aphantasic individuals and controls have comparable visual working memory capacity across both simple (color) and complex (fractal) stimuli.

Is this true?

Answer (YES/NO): NO